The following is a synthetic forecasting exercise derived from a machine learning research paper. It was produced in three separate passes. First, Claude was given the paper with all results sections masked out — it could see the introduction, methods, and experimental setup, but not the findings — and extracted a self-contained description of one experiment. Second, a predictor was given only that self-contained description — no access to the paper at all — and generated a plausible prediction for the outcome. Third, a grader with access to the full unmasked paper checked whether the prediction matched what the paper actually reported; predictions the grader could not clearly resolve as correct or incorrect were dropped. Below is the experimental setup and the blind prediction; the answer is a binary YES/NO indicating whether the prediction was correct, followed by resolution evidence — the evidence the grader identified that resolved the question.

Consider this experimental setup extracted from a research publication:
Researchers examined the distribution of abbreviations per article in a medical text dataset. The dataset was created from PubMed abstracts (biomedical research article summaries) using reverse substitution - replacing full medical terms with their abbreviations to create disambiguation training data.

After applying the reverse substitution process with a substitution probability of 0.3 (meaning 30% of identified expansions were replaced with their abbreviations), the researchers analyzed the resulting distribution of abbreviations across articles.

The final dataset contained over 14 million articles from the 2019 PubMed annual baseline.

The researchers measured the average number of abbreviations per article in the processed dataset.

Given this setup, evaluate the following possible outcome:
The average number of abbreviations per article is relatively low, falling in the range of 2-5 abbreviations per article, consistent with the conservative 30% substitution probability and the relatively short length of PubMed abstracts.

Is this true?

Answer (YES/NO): YES